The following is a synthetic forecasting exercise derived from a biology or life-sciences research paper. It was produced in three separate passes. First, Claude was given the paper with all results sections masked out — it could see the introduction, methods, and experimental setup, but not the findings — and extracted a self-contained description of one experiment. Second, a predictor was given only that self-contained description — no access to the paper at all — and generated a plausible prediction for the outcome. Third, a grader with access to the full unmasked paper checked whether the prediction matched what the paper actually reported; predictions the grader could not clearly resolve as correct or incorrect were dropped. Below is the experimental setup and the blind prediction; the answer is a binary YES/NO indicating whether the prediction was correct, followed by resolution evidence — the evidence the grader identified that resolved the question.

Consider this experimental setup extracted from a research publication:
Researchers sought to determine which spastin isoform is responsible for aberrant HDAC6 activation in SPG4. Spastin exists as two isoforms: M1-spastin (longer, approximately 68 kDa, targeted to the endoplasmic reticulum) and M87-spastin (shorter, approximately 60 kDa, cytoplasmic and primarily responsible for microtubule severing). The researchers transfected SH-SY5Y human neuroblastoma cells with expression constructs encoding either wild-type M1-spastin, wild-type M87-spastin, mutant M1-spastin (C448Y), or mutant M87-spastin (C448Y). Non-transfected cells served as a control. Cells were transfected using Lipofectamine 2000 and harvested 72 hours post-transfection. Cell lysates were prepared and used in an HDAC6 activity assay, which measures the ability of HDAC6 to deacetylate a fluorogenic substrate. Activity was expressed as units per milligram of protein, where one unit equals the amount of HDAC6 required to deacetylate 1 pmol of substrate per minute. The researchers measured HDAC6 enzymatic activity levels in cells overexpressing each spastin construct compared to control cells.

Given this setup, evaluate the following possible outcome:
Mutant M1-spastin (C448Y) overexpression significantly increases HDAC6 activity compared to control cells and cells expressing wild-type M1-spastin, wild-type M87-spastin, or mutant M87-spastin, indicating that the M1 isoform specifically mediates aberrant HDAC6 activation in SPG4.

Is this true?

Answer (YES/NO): YES